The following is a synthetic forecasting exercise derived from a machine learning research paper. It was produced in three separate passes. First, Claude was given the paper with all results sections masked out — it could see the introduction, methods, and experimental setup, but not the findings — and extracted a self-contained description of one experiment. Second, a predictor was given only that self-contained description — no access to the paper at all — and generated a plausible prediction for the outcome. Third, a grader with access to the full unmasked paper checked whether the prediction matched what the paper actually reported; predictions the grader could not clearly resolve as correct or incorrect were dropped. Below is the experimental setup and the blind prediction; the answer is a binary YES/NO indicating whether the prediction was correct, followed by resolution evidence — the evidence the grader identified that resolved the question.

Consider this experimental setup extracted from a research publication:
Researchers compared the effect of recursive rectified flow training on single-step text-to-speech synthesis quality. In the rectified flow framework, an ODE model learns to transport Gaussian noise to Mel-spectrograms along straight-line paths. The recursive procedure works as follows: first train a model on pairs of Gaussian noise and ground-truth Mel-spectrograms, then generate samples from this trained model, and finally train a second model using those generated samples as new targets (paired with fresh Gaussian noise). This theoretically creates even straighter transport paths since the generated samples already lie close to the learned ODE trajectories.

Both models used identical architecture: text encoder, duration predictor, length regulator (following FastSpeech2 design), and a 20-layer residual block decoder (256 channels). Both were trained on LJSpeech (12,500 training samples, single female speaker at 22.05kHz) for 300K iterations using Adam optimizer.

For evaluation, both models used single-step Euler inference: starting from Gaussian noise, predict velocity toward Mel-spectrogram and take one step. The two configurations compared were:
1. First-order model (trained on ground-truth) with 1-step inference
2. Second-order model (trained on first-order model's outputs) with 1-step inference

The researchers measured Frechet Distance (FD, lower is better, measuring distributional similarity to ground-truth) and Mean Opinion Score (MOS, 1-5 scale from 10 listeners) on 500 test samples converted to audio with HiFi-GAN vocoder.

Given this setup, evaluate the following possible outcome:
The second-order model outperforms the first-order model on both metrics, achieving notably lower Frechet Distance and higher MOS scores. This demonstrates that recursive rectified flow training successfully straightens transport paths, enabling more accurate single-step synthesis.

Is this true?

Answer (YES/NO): NO